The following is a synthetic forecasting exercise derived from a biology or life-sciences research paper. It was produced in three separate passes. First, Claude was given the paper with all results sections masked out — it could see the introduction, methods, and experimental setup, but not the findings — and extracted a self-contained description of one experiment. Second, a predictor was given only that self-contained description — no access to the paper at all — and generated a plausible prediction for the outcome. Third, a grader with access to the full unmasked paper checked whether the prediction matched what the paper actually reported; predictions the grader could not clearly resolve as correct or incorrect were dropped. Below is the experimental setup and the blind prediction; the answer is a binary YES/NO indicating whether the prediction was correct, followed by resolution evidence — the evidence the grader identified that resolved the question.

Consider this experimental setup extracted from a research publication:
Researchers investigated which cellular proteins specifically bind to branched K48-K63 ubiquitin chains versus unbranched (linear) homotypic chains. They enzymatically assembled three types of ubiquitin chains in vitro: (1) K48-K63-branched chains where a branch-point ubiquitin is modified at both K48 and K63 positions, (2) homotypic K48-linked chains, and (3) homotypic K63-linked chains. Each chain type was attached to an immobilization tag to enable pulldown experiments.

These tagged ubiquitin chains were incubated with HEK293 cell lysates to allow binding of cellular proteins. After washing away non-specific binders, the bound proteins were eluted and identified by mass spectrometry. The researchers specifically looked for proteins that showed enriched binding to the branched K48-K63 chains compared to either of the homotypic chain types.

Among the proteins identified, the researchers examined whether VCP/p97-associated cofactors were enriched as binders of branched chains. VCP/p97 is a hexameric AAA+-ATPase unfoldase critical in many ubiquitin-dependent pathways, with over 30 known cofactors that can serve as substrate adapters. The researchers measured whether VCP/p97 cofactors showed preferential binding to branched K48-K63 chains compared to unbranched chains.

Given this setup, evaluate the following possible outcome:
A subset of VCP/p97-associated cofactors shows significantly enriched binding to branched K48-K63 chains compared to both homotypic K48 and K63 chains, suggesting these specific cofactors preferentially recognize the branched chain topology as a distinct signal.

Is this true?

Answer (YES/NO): YES